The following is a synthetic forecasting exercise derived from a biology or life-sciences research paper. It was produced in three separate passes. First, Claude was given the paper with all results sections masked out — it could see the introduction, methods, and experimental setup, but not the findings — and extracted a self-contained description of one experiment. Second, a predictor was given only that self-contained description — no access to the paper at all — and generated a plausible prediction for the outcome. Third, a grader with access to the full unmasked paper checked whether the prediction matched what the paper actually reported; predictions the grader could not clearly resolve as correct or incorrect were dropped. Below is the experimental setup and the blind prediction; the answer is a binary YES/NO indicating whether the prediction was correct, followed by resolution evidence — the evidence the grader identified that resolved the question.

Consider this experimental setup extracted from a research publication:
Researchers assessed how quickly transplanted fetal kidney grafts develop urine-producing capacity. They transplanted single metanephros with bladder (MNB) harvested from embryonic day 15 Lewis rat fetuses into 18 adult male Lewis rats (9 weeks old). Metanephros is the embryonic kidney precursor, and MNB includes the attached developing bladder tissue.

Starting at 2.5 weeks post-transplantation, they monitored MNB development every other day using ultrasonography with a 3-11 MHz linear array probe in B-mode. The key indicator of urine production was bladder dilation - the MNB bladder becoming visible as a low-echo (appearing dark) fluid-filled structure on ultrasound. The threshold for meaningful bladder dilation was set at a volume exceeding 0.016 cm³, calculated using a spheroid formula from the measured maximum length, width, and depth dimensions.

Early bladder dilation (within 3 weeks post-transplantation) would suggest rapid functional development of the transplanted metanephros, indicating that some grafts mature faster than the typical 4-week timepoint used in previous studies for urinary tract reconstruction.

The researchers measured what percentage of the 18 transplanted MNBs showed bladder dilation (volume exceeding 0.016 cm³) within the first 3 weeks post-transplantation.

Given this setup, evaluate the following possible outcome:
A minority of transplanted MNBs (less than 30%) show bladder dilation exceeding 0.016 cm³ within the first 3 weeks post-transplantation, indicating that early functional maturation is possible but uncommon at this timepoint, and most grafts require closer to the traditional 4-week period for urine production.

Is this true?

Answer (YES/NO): NO